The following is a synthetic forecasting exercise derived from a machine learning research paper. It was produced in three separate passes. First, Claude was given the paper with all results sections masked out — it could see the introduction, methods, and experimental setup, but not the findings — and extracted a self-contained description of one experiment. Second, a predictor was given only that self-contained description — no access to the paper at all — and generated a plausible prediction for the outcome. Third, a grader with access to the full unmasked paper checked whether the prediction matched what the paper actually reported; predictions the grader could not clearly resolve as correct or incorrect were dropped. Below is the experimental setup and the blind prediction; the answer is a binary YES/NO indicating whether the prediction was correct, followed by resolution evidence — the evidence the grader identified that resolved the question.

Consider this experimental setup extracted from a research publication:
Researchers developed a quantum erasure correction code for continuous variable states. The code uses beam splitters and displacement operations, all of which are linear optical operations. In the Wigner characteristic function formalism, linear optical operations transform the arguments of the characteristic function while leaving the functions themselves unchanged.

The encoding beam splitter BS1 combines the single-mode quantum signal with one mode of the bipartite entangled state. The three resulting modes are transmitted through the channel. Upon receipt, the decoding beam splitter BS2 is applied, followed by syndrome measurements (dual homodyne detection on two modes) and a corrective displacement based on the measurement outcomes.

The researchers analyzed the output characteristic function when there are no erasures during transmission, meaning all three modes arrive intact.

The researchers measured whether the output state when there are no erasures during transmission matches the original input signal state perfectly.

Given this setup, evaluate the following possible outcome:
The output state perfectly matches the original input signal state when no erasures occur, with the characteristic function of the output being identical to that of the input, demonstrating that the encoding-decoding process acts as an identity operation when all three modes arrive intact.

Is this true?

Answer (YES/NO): YES